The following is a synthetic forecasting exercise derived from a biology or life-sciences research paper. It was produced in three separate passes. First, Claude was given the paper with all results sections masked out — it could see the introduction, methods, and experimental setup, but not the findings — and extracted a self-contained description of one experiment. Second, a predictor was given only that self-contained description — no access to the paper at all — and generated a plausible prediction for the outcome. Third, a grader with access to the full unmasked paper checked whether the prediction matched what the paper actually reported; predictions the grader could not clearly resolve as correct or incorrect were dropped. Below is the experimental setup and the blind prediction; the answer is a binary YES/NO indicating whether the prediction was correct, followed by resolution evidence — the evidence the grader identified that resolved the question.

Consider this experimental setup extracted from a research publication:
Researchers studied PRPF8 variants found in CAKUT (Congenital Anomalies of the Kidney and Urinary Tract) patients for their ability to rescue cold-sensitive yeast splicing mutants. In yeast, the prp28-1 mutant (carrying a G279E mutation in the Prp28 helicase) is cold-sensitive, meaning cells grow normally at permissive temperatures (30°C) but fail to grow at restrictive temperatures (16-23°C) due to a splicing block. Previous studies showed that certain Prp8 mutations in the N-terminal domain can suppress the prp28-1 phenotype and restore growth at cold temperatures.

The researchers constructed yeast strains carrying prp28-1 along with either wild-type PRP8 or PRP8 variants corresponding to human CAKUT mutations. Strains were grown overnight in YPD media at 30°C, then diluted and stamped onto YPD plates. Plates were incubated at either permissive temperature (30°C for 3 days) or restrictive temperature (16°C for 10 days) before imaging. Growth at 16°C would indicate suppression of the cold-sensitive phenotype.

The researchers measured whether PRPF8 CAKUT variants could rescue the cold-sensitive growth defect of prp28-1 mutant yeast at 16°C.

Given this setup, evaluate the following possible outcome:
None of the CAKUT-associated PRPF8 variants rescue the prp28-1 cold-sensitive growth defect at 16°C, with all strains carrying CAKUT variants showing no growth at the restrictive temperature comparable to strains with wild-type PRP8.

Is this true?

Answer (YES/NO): YES